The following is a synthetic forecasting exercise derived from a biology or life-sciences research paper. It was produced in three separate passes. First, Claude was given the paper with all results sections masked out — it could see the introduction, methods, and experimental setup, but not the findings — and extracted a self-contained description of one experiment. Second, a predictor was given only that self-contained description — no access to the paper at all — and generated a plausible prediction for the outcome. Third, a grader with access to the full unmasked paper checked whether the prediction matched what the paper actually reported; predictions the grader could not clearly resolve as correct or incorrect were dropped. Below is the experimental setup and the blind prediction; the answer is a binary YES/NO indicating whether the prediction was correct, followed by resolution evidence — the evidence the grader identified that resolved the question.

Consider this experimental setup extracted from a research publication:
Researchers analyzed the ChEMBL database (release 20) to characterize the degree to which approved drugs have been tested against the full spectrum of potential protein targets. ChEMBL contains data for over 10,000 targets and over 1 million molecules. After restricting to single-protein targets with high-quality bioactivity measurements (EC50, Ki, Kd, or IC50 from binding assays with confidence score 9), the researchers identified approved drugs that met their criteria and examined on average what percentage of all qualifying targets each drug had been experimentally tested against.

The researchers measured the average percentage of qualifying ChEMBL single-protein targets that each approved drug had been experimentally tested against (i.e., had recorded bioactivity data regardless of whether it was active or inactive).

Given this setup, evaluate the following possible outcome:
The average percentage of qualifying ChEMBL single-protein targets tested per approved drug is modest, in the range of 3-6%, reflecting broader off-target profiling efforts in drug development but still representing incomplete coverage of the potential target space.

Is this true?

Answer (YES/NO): NO